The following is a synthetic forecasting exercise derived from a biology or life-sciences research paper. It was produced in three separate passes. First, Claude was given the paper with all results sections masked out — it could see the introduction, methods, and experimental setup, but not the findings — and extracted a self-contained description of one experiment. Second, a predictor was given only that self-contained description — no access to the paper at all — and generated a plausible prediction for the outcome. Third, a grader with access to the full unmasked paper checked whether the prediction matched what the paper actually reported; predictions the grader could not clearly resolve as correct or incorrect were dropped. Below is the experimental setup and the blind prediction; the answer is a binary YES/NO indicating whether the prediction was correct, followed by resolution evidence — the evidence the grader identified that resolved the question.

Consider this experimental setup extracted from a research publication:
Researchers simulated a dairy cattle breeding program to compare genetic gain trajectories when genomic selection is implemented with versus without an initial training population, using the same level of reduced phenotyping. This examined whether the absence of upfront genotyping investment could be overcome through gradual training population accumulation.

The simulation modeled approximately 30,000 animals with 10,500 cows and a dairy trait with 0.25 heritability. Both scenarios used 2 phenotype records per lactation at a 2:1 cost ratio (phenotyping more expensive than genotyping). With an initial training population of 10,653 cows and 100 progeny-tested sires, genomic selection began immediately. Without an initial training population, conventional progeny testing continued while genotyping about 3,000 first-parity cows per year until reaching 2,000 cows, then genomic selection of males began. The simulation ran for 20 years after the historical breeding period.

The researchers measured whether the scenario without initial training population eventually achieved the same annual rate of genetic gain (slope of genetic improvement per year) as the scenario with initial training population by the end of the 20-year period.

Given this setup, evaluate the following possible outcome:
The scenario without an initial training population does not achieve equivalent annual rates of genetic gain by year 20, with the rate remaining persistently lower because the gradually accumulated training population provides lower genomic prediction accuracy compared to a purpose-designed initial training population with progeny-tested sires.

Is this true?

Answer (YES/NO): NO